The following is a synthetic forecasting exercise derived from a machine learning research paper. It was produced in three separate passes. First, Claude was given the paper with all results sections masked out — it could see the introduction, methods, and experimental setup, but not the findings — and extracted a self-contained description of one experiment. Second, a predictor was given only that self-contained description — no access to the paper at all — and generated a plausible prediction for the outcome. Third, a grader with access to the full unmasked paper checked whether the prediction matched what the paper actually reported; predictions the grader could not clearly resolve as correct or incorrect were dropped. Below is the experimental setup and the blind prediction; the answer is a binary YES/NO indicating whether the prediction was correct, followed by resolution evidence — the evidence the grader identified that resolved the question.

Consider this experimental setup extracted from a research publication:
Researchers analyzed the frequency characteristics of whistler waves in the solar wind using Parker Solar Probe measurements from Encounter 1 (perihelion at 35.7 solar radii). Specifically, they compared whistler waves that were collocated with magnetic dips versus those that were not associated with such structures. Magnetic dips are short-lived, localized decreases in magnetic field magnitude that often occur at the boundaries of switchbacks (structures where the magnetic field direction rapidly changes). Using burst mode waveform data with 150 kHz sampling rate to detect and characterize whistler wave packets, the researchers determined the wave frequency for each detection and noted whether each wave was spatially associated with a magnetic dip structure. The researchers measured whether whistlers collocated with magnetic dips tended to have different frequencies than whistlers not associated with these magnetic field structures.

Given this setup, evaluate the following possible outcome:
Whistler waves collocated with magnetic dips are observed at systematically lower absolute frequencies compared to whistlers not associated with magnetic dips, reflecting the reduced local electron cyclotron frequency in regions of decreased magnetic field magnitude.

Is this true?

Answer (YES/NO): YES